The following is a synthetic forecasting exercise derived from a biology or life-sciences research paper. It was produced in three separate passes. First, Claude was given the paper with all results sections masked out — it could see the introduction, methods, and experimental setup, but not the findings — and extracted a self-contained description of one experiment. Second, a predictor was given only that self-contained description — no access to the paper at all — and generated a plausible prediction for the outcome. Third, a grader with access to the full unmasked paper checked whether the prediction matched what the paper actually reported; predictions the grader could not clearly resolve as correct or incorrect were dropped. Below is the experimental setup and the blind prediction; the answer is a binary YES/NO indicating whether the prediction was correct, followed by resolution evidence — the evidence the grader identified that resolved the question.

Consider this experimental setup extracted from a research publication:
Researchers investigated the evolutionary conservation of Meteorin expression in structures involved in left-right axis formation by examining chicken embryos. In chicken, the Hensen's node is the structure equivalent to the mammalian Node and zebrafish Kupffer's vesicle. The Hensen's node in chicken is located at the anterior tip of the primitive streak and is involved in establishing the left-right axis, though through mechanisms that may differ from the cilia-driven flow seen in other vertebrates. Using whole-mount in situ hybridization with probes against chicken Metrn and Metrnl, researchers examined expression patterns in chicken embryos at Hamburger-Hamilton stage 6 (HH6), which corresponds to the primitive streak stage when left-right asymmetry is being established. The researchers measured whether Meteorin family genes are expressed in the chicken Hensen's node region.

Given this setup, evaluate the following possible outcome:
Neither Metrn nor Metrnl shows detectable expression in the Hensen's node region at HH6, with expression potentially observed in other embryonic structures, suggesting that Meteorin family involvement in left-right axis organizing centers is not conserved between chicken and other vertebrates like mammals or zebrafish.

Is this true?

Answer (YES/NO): NO